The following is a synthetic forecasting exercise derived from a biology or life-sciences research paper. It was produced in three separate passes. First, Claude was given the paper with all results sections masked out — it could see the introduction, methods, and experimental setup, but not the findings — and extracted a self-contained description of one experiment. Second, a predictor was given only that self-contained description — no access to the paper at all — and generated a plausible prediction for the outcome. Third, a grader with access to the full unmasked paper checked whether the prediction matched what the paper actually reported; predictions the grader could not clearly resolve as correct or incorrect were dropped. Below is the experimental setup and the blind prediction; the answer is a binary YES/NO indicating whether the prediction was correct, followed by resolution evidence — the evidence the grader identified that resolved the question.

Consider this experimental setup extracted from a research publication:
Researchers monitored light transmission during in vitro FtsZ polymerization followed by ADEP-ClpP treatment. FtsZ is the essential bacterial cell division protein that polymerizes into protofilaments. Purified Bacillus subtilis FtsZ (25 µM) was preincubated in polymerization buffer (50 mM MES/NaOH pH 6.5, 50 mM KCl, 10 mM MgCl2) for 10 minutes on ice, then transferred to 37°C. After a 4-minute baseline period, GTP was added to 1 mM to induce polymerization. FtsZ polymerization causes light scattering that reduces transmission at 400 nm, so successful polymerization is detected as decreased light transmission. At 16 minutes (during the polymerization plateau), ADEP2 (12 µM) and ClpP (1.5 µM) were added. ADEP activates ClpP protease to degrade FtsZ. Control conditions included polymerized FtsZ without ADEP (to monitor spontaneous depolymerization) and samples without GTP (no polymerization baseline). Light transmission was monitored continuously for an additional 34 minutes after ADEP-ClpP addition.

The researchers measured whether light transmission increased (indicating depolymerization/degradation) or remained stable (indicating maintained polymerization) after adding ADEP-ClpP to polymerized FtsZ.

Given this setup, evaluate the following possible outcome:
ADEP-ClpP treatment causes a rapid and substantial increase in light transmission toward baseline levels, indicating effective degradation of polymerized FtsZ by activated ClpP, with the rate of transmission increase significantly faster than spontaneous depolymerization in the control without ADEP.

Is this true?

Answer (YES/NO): NO